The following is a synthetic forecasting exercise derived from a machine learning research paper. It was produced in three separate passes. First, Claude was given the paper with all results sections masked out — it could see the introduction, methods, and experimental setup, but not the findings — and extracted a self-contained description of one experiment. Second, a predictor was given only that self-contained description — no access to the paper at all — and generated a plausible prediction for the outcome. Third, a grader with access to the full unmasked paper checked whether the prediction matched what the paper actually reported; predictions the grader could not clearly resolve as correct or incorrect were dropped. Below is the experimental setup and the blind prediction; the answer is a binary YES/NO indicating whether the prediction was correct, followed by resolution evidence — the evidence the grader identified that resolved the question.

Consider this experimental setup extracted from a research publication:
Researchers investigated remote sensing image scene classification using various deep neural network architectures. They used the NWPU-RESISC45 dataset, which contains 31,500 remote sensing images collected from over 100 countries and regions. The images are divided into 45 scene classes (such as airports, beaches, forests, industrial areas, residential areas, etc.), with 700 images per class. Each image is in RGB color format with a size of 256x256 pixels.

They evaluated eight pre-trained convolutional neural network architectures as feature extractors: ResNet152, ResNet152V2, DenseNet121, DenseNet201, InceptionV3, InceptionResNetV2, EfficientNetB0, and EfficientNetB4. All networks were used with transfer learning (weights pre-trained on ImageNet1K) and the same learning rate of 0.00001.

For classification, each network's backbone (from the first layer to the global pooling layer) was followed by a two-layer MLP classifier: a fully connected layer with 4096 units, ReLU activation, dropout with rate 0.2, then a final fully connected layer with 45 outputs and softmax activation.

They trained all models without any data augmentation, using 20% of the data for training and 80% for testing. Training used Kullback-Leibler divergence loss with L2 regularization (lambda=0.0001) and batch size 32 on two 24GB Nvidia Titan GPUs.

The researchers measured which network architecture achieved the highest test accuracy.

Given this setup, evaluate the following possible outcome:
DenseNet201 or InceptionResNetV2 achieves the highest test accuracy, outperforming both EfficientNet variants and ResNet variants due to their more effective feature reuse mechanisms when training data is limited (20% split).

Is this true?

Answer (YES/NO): NO